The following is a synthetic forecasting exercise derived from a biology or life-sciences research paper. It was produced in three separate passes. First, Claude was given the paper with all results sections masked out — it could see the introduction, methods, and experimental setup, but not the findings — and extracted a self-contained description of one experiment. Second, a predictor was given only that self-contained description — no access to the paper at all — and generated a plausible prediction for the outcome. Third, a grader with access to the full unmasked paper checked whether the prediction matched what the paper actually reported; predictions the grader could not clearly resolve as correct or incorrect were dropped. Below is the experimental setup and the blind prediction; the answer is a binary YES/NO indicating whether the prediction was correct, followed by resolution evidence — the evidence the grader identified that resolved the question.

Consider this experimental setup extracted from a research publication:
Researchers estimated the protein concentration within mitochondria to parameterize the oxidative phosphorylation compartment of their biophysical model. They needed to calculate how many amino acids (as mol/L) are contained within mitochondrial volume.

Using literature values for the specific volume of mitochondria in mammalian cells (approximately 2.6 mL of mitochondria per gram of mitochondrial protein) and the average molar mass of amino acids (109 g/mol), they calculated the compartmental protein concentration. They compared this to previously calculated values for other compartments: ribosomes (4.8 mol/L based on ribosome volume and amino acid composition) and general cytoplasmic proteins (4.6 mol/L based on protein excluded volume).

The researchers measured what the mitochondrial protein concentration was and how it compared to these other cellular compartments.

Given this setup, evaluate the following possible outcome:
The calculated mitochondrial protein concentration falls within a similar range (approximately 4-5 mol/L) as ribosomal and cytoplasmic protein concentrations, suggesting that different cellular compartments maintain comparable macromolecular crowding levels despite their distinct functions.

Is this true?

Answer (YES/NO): NO